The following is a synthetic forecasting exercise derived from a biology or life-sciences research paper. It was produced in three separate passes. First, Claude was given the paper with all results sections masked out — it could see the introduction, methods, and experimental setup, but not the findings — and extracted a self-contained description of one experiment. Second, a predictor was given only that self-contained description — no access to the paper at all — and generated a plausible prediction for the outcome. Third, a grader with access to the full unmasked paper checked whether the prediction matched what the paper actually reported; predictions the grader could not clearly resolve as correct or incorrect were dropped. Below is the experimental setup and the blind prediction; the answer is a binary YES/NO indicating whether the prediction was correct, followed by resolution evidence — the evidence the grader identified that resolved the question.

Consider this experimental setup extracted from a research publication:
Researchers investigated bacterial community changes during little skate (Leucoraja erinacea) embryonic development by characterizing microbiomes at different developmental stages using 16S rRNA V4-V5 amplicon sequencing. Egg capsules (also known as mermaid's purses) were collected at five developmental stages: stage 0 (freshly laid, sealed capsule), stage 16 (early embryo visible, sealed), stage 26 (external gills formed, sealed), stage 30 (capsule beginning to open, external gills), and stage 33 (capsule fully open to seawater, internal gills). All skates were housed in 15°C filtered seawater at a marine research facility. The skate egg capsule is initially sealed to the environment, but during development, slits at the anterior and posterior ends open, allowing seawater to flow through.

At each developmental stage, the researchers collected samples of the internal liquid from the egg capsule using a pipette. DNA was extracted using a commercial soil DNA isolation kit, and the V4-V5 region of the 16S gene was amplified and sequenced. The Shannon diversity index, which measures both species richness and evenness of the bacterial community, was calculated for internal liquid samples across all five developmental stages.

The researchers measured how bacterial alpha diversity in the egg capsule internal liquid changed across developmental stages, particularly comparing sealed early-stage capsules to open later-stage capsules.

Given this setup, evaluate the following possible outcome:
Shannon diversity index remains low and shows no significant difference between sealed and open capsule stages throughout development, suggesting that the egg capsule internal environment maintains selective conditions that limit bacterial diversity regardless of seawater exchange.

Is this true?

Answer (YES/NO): NO